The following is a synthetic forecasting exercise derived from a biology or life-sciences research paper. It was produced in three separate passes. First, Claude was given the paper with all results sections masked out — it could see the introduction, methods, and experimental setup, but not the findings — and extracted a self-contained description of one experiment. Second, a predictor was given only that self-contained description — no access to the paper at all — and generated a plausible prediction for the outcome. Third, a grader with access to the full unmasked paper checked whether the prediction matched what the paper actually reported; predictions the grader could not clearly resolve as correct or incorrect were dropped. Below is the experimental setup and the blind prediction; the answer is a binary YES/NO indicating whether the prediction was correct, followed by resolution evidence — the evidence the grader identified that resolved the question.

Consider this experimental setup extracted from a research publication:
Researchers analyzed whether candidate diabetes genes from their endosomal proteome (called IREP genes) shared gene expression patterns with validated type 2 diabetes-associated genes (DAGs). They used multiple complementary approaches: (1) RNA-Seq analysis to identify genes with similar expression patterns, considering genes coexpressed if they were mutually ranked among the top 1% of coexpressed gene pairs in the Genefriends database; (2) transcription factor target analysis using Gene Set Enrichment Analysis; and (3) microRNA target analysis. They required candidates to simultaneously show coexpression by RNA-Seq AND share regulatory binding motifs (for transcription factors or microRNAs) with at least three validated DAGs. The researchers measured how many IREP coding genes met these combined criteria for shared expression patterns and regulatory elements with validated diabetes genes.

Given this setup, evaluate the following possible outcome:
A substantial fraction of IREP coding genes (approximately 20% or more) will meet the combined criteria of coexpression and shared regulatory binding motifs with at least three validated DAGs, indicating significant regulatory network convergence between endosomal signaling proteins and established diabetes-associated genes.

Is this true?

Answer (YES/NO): NO